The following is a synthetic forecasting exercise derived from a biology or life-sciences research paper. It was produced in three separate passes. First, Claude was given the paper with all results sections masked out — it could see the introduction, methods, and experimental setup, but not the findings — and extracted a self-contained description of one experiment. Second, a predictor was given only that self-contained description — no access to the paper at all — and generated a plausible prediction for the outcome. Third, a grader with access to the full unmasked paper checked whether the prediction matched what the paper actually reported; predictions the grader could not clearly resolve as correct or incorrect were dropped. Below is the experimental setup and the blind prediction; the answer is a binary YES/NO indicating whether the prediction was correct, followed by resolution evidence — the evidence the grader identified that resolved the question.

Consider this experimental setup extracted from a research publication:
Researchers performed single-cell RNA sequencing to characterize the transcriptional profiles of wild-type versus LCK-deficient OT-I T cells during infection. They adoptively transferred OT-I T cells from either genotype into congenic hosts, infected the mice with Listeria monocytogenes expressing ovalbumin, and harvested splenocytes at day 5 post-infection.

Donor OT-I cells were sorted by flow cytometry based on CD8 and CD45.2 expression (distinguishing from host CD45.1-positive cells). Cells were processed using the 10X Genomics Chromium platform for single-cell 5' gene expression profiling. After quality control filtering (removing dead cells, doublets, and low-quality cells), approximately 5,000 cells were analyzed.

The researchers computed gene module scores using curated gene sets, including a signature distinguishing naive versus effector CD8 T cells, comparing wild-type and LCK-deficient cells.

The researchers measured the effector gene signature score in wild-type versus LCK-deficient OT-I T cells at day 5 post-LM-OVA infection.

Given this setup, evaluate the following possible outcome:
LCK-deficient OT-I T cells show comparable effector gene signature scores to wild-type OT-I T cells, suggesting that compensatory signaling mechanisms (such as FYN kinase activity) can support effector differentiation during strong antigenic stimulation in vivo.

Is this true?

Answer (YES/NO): NO